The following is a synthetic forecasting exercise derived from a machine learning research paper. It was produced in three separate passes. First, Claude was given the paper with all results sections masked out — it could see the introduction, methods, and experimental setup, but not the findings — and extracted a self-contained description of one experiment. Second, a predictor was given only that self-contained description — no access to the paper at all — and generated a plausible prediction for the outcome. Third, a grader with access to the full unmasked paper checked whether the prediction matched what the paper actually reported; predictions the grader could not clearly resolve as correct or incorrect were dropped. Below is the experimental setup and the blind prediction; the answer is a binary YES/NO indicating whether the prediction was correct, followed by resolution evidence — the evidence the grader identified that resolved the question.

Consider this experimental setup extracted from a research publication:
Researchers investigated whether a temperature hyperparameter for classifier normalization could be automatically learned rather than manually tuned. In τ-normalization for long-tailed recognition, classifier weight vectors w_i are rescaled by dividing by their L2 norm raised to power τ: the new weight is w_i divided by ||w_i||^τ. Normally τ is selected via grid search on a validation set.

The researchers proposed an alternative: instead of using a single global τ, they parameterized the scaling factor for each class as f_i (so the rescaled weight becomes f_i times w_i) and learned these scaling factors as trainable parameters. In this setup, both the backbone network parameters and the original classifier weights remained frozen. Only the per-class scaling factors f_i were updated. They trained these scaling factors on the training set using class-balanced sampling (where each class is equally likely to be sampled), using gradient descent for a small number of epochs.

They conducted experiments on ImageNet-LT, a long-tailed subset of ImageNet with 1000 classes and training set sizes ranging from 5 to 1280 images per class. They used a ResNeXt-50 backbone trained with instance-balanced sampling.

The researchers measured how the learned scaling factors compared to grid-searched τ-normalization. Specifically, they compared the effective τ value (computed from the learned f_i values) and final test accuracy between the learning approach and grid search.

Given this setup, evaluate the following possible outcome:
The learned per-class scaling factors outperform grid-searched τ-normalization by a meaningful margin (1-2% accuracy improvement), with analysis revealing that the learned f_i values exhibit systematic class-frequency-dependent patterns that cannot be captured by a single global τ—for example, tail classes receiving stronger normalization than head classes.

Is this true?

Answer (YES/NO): NO